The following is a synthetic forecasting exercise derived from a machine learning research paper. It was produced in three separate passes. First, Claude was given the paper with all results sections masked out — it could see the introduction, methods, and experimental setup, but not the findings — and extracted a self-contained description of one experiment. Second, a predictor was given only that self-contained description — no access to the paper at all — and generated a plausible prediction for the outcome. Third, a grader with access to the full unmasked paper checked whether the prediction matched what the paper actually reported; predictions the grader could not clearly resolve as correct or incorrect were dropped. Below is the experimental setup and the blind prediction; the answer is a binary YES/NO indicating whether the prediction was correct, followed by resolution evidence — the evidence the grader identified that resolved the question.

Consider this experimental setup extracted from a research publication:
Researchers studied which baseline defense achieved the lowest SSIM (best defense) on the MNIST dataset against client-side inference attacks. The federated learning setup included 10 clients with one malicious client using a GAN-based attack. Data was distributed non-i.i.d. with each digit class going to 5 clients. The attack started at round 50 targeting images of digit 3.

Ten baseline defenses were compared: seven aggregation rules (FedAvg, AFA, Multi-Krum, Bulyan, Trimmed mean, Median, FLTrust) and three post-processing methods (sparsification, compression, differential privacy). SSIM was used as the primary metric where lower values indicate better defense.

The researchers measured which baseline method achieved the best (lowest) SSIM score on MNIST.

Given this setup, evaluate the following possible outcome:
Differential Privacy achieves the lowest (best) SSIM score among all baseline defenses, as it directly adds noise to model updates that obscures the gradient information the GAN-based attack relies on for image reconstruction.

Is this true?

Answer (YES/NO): NO